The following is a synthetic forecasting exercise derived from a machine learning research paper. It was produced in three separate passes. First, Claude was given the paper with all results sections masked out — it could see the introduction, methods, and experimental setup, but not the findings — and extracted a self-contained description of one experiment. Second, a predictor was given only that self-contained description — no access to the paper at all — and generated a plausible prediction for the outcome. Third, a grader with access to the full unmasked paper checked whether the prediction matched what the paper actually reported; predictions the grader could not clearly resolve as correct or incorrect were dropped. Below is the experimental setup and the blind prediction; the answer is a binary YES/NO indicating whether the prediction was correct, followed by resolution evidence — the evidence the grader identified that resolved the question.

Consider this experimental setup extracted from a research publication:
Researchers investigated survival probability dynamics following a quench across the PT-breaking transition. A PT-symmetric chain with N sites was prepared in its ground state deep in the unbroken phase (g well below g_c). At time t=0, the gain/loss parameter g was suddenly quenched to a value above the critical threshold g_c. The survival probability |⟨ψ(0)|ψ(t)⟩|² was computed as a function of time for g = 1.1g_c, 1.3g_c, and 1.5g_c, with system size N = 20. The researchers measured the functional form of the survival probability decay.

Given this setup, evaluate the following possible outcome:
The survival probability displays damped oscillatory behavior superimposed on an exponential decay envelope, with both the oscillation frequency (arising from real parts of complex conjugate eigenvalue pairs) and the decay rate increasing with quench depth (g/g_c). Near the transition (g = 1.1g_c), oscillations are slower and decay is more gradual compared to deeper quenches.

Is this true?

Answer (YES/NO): YES